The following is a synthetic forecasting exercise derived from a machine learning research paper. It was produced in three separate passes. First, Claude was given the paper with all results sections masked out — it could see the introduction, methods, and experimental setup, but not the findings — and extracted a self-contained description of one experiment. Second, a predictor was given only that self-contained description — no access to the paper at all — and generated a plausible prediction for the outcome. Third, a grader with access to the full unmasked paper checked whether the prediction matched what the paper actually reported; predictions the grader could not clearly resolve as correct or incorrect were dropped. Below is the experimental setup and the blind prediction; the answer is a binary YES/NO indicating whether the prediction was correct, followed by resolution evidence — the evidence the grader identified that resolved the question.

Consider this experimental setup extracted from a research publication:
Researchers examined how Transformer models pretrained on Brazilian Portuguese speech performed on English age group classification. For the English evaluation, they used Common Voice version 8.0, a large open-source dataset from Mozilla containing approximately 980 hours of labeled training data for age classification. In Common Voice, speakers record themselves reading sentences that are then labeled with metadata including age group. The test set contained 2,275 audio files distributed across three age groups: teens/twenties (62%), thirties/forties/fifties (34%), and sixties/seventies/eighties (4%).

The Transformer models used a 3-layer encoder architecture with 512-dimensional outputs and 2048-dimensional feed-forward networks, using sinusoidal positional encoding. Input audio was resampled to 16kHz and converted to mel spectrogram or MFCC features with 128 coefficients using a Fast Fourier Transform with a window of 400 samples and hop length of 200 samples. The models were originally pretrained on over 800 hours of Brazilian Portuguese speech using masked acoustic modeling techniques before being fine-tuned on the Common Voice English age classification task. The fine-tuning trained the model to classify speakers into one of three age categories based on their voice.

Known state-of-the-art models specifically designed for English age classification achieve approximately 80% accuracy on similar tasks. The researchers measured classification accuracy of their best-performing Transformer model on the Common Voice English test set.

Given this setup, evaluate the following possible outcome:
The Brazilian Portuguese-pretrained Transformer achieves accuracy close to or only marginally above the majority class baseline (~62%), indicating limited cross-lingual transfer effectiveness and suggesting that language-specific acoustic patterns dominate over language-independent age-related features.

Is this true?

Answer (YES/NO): NO